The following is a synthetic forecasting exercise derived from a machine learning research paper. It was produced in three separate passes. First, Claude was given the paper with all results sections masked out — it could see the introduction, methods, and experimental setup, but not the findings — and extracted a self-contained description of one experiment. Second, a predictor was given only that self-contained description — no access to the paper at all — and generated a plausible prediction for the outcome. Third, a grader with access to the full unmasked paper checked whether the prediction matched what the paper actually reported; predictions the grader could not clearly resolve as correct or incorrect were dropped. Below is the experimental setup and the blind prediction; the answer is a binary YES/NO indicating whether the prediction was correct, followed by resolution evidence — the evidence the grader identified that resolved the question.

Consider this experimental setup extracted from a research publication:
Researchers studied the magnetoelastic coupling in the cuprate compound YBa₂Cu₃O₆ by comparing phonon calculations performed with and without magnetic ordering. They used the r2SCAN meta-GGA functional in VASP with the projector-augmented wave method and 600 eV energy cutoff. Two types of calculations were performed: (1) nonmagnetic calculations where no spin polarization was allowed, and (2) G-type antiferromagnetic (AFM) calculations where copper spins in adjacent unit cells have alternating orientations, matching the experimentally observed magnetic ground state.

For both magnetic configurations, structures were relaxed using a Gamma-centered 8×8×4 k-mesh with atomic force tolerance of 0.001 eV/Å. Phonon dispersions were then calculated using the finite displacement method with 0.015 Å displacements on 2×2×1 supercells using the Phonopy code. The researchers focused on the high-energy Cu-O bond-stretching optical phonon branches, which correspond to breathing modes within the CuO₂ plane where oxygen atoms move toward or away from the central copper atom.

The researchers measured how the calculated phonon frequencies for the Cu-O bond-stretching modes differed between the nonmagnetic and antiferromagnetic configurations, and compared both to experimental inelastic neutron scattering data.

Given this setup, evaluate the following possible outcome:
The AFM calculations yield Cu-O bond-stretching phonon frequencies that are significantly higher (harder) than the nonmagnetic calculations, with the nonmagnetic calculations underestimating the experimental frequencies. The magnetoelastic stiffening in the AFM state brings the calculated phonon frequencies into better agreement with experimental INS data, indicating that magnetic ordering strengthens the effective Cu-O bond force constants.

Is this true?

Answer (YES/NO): YES